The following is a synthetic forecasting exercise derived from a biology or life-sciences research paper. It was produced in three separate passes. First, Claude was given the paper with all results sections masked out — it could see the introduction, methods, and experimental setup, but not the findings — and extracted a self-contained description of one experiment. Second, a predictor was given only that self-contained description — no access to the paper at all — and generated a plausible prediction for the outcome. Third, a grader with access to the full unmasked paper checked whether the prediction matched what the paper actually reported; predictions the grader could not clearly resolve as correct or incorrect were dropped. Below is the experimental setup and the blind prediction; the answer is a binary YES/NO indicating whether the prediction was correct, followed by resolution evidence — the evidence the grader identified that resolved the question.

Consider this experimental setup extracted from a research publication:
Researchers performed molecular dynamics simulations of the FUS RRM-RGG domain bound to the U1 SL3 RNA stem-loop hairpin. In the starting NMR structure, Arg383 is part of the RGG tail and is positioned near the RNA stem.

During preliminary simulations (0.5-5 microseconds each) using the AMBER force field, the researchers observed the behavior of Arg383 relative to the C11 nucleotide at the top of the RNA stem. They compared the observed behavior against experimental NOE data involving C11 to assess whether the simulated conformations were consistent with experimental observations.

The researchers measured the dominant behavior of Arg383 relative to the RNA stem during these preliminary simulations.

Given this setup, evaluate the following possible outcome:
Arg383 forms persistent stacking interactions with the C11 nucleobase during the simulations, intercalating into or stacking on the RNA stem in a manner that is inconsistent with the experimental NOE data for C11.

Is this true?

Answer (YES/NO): YES